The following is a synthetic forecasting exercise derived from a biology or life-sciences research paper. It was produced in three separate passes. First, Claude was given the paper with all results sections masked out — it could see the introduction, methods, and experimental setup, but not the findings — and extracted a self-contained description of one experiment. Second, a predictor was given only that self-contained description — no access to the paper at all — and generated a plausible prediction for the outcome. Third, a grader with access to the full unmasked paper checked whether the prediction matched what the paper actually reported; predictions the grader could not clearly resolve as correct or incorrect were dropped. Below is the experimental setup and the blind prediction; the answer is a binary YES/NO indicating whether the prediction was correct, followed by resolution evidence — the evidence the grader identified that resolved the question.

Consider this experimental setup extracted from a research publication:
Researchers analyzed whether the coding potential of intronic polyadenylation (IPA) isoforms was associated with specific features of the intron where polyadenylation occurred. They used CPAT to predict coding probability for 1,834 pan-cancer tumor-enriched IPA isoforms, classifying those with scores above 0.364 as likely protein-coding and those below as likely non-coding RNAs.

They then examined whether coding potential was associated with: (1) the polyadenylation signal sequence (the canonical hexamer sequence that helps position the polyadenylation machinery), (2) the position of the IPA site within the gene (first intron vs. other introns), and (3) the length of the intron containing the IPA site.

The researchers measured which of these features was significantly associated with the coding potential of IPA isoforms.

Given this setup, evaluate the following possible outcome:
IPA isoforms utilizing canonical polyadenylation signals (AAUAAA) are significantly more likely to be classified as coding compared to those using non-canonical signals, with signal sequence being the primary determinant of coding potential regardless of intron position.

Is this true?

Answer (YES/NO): NO